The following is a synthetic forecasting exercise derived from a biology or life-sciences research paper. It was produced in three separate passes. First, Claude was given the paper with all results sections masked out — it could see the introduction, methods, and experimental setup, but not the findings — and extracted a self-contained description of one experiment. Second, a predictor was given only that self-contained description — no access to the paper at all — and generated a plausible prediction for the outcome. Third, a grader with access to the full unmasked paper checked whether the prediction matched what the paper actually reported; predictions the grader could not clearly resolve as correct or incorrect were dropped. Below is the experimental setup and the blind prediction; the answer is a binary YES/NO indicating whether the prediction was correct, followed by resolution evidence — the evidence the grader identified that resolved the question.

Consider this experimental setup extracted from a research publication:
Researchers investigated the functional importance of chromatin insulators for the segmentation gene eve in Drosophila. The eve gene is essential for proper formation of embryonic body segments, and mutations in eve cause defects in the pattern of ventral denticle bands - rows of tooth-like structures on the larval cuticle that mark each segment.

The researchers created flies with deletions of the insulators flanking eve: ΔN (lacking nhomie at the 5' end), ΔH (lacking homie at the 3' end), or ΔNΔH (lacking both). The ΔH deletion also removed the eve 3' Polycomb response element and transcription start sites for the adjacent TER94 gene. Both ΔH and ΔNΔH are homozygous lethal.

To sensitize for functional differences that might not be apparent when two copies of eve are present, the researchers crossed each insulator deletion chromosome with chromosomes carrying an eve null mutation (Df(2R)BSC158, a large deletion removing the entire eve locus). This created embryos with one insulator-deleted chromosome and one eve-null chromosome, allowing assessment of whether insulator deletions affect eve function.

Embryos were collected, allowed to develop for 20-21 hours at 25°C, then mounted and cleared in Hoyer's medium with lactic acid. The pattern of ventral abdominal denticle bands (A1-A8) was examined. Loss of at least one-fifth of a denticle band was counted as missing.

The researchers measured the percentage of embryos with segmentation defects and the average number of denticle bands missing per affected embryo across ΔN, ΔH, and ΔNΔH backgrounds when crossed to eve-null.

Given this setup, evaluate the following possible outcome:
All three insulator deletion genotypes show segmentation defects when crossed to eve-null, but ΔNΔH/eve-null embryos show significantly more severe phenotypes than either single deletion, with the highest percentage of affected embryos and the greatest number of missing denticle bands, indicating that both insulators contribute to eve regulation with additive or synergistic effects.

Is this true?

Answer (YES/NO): YES